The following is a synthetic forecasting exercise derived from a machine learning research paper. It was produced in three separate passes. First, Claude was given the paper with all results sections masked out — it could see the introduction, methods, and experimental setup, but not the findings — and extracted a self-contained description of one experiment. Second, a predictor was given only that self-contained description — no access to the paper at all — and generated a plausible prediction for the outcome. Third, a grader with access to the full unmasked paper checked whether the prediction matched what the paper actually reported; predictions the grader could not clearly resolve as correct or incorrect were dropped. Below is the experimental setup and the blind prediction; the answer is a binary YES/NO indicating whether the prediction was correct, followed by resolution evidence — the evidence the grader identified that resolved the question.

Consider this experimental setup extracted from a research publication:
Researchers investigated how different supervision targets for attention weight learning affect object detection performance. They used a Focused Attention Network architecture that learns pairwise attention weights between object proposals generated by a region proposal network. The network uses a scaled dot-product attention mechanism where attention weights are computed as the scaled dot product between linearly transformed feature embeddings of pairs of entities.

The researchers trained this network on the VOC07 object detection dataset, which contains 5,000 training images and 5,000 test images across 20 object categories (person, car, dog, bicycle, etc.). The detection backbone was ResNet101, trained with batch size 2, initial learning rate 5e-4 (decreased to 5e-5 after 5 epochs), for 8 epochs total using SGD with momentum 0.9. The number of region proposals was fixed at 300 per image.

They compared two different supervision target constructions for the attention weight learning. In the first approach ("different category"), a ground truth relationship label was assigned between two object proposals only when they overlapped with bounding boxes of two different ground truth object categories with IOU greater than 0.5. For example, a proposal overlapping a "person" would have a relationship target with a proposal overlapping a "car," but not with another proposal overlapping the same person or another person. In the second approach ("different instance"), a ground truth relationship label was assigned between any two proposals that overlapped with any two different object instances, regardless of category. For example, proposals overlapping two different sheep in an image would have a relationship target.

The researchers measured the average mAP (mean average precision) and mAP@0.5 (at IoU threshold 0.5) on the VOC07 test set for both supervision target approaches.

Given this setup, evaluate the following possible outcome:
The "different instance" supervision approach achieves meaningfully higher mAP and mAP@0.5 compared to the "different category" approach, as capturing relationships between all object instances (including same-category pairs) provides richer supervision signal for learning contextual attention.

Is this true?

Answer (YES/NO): NO